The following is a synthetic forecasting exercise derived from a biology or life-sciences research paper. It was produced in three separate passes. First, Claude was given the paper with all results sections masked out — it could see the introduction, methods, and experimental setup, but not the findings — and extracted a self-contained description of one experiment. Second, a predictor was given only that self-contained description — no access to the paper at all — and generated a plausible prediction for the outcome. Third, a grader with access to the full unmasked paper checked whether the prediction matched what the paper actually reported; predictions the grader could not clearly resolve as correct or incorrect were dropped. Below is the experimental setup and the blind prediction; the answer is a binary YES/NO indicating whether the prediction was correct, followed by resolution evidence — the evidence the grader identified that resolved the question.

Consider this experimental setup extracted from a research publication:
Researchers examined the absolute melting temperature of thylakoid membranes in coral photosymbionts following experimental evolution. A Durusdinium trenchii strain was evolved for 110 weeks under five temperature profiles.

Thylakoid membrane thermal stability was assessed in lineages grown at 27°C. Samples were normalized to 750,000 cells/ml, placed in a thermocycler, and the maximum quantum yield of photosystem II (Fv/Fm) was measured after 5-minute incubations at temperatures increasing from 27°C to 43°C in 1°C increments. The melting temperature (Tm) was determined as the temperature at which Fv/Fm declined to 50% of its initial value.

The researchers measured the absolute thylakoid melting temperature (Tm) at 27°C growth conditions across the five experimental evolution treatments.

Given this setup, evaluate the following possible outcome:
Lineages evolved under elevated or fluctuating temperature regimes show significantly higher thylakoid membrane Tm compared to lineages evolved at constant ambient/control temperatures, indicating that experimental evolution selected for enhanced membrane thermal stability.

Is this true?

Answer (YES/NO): NO